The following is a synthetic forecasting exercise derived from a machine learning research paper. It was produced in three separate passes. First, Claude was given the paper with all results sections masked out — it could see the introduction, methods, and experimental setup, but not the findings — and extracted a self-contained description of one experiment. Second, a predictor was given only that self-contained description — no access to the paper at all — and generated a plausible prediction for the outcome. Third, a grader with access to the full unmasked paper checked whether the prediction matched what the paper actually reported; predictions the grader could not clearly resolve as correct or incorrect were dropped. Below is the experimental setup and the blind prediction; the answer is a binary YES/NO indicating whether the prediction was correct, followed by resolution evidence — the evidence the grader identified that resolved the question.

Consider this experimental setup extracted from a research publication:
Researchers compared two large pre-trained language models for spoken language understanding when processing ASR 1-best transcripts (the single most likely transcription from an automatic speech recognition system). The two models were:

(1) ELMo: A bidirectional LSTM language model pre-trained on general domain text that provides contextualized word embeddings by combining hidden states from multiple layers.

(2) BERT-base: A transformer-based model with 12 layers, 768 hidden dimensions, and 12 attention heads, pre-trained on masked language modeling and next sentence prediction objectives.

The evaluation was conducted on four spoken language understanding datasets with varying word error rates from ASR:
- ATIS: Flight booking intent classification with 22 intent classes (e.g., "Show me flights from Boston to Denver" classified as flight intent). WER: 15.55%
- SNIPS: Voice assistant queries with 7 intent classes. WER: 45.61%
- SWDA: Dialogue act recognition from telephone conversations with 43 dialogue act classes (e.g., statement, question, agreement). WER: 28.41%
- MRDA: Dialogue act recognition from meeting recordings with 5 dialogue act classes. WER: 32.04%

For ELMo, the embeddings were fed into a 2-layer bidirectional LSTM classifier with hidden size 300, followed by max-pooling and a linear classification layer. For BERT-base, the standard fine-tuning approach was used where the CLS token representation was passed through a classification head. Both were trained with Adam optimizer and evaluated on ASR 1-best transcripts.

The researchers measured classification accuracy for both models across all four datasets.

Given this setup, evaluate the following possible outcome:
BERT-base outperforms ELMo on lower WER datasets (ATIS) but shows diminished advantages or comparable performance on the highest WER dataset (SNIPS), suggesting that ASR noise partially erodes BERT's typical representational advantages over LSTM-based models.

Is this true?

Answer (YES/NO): NO